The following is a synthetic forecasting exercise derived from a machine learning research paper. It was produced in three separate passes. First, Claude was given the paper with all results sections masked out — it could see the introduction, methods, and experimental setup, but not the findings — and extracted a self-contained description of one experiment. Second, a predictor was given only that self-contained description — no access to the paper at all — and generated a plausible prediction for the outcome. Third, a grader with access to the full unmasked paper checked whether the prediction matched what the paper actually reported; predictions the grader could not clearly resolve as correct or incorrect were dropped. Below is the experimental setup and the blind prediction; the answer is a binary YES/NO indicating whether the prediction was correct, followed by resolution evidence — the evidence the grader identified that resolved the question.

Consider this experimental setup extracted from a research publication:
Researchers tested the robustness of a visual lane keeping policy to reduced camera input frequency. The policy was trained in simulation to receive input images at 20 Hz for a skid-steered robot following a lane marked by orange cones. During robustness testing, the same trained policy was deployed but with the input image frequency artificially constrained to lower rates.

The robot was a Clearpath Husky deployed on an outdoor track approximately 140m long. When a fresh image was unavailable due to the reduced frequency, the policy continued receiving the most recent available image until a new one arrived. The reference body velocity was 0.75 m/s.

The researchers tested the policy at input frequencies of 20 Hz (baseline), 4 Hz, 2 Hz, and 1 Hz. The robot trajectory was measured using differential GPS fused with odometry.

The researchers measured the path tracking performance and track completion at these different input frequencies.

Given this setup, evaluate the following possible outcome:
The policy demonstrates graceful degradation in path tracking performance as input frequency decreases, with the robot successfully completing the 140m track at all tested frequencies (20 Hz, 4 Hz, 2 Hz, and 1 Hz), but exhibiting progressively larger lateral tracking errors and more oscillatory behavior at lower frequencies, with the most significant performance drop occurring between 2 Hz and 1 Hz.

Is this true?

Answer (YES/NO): NO